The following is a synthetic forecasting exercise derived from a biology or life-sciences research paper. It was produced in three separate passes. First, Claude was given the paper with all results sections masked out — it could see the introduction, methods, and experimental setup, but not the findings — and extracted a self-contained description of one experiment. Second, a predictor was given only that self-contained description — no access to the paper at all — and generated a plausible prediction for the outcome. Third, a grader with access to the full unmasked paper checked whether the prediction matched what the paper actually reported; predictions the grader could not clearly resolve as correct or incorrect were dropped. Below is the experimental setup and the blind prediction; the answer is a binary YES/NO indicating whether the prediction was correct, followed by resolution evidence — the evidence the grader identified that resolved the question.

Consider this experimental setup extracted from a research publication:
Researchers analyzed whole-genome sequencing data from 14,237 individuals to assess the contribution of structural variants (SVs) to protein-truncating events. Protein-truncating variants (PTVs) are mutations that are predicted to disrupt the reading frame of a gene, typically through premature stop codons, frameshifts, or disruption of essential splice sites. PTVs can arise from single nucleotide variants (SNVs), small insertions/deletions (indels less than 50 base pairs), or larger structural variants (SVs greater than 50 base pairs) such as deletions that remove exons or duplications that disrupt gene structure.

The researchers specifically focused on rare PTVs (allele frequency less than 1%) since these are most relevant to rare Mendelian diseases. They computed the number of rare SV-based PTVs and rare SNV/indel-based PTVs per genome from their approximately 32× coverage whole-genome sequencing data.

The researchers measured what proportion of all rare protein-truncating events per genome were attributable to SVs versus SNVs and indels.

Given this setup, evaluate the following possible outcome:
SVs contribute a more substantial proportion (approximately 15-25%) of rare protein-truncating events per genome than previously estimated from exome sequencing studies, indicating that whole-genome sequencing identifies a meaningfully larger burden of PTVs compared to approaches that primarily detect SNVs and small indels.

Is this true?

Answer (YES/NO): NO